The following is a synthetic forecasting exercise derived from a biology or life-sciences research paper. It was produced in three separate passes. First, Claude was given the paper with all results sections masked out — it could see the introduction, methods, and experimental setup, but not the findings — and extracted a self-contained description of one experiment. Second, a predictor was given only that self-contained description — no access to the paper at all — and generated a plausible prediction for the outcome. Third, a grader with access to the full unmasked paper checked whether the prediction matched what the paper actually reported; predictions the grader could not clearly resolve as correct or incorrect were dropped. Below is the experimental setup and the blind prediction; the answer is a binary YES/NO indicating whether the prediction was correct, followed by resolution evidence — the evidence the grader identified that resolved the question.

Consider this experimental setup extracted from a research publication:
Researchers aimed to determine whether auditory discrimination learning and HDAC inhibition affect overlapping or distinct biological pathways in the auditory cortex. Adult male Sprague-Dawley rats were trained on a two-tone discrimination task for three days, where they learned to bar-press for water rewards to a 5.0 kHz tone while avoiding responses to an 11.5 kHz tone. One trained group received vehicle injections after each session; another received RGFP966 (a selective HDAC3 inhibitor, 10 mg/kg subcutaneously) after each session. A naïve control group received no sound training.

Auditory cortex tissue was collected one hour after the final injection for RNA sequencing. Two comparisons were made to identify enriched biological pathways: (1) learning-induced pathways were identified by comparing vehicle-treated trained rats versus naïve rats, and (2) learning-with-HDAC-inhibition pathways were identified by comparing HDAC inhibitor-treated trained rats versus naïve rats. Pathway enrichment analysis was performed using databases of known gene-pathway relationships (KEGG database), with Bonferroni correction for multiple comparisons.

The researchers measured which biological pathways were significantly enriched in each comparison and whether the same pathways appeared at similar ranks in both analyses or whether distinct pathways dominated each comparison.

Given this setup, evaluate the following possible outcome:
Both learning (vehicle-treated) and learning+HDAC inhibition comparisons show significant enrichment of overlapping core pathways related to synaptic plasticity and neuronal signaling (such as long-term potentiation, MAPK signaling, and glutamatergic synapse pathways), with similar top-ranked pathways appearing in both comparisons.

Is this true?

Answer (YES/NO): NO